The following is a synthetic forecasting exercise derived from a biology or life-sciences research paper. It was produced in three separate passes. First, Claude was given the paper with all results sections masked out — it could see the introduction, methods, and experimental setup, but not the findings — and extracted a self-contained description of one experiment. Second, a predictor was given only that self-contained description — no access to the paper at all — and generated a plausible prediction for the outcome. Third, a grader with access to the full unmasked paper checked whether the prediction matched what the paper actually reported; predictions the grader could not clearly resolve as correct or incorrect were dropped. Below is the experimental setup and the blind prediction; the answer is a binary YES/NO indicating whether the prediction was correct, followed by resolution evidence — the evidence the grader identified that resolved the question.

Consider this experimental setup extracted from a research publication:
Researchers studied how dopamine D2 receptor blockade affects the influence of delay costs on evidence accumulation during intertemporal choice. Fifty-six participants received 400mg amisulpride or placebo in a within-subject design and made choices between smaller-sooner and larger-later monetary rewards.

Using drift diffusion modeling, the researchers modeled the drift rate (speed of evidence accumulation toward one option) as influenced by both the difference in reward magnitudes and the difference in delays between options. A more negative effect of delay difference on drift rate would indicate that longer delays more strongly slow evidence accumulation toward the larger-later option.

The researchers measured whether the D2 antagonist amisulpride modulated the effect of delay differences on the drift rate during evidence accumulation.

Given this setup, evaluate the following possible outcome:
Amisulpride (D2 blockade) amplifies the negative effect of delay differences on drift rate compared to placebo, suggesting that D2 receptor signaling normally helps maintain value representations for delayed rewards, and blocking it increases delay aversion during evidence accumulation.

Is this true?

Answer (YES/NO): NO